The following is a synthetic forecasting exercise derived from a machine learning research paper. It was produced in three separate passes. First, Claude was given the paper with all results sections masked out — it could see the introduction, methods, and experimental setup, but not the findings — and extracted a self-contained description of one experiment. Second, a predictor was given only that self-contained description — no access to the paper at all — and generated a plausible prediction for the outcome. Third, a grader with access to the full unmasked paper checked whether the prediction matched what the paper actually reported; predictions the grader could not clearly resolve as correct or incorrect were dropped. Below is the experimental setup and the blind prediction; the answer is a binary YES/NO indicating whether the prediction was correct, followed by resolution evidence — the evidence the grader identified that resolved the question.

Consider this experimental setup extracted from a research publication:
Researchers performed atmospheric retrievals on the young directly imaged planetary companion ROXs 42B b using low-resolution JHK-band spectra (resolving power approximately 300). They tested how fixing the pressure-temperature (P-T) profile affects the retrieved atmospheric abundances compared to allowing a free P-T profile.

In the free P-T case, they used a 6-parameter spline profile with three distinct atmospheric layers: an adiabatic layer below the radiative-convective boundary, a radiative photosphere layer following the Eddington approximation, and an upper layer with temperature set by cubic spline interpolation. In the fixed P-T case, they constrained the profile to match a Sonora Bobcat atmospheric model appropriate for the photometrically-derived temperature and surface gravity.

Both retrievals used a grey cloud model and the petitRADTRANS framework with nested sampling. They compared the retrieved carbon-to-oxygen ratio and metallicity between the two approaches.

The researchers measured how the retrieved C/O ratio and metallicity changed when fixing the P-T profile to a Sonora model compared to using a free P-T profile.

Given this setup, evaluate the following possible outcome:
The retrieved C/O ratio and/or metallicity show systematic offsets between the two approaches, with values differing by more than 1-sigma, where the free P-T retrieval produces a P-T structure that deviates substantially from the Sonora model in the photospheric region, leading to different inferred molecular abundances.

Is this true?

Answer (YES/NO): NO